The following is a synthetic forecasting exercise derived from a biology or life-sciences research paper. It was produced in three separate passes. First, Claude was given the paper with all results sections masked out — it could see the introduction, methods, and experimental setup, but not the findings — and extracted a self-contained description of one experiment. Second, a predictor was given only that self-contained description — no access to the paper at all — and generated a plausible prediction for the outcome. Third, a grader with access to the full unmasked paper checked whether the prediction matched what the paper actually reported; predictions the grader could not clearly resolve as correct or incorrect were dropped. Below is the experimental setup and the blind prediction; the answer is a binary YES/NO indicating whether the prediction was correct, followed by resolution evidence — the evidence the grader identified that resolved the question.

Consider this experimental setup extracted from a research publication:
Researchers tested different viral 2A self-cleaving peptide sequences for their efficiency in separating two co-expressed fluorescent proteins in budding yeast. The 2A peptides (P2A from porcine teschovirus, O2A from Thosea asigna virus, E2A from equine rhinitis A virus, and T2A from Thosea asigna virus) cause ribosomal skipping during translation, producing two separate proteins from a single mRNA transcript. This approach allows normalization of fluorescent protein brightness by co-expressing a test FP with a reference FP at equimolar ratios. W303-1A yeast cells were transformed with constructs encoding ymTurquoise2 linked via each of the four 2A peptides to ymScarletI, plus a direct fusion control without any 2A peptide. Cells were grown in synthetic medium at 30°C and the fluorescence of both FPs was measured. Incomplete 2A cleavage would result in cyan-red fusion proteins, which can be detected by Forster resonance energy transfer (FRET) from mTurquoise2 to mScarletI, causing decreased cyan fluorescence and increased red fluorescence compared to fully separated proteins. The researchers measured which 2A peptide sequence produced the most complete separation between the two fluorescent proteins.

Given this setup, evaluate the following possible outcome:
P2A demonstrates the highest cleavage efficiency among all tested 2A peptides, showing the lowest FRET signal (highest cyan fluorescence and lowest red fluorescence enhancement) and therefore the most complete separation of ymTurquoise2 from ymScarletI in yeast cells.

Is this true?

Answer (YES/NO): NO